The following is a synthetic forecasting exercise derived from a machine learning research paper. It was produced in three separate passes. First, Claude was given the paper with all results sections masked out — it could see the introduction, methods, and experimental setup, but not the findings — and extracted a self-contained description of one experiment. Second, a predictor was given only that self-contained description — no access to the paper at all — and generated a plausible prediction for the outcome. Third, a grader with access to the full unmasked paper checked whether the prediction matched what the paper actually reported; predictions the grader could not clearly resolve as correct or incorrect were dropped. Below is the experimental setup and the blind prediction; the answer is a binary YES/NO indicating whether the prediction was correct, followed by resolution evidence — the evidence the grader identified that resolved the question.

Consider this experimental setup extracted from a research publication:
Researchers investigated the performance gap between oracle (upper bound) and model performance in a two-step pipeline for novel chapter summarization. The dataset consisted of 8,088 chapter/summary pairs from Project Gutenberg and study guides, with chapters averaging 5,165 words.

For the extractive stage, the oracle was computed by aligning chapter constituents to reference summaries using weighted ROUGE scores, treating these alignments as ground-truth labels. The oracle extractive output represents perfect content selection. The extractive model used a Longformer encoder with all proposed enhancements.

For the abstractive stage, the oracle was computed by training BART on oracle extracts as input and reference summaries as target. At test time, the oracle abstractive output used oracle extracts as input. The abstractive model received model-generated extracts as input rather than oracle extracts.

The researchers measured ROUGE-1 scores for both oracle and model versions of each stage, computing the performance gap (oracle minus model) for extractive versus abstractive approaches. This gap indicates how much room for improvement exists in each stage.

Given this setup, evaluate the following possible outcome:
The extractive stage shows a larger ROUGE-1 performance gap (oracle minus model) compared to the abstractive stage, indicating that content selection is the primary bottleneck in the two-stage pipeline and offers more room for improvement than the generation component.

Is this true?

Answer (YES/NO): YES